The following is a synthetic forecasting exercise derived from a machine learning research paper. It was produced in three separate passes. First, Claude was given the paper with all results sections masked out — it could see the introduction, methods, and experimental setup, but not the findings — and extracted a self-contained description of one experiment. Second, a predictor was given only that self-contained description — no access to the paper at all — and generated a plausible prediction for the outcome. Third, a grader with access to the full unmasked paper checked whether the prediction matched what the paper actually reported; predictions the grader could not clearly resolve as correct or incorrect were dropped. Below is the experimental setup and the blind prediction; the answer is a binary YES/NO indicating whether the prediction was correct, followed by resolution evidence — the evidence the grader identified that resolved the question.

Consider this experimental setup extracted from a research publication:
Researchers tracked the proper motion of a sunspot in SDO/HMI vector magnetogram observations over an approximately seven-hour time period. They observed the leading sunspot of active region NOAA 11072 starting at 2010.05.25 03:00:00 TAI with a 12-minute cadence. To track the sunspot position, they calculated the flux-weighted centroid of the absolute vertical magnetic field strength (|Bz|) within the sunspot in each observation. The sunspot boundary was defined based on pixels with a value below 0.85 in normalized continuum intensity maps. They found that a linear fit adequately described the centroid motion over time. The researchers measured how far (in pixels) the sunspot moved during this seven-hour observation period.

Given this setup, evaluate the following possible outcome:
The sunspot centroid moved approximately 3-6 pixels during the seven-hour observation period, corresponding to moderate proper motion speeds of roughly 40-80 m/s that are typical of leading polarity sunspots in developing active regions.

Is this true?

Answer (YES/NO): YES